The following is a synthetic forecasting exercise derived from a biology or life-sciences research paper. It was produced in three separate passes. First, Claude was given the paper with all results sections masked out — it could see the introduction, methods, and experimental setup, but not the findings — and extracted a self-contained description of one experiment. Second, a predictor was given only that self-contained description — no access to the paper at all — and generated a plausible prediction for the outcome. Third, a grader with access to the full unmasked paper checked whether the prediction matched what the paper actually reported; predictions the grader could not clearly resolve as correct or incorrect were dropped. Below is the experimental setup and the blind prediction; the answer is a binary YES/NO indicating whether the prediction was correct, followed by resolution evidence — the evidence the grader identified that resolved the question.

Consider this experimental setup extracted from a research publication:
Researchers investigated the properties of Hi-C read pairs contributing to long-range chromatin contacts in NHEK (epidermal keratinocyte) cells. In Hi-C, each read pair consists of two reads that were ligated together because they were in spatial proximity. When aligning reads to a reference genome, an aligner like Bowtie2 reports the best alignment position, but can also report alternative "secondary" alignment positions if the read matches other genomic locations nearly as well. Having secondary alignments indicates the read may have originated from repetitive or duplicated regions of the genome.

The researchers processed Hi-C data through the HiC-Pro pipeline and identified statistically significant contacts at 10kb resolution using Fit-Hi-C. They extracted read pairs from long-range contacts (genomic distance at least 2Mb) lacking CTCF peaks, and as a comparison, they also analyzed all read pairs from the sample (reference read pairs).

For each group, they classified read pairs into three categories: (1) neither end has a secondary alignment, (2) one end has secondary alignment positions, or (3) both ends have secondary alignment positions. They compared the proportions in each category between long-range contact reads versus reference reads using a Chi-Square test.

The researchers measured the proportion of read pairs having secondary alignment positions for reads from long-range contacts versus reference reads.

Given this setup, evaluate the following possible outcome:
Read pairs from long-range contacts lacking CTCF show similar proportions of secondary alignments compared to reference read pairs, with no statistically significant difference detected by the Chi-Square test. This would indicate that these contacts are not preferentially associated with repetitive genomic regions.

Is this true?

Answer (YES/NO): NO